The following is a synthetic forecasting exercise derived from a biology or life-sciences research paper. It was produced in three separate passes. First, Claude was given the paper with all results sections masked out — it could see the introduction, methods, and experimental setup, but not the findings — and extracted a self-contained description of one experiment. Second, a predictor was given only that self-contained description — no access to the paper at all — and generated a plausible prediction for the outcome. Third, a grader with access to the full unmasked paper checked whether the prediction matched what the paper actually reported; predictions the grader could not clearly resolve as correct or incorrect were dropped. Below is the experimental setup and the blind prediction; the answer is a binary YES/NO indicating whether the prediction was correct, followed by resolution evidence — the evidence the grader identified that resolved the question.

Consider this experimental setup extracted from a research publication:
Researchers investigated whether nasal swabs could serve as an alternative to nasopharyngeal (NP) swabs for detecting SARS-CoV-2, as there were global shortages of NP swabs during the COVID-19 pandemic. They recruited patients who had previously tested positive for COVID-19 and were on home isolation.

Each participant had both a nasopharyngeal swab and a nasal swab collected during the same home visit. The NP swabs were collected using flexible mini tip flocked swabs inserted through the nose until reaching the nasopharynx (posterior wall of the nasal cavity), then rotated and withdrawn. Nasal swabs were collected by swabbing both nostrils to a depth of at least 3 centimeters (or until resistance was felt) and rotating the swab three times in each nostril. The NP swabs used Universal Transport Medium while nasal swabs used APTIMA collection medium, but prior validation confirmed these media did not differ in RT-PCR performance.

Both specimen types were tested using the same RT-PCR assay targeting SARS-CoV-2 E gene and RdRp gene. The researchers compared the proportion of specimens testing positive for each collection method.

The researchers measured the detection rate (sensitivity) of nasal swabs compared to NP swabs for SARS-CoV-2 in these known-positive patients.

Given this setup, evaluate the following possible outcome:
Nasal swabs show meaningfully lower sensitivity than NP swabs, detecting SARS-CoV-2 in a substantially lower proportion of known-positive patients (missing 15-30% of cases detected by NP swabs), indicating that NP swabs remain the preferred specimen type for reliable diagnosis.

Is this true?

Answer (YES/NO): YES